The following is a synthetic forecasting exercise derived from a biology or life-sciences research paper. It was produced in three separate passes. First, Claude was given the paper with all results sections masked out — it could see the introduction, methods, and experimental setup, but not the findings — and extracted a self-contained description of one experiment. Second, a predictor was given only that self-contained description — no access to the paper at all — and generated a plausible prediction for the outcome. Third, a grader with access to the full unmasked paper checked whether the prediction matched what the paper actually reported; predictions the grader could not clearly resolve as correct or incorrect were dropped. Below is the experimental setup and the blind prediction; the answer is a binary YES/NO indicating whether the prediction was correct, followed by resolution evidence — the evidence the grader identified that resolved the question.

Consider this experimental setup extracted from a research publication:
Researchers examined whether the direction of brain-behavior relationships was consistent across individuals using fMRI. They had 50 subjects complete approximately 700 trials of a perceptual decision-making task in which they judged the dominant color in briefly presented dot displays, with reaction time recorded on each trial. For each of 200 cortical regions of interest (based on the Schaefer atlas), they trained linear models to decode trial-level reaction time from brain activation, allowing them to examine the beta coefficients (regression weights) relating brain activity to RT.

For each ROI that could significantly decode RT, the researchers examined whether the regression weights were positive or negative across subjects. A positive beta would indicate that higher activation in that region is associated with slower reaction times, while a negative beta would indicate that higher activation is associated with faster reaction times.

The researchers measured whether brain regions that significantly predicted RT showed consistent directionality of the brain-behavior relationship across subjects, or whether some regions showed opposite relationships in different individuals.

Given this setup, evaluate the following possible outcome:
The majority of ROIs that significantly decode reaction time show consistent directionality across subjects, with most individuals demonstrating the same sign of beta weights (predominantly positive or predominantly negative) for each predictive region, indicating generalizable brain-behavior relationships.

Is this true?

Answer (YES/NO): NO